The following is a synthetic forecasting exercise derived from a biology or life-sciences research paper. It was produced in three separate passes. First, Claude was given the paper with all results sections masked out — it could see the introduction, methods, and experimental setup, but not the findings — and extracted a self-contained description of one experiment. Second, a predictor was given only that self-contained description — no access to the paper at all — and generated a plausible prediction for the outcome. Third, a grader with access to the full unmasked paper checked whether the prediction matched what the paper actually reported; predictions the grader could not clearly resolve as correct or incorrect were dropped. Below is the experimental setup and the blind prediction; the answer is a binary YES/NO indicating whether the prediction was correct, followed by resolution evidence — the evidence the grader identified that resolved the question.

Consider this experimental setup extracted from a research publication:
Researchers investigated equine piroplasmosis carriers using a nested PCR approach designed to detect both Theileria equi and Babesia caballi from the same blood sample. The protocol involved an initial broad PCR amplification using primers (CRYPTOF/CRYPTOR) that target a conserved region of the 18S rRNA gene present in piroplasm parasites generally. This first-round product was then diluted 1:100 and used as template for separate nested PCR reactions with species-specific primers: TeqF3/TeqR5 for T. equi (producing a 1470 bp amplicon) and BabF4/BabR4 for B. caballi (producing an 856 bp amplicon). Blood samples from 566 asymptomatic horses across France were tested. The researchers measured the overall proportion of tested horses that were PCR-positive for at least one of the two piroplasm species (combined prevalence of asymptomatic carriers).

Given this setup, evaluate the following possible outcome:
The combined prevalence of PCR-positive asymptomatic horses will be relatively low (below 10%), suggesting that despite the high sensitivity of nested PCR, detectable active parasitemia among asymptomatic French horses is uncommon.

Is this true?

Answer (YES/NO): NO